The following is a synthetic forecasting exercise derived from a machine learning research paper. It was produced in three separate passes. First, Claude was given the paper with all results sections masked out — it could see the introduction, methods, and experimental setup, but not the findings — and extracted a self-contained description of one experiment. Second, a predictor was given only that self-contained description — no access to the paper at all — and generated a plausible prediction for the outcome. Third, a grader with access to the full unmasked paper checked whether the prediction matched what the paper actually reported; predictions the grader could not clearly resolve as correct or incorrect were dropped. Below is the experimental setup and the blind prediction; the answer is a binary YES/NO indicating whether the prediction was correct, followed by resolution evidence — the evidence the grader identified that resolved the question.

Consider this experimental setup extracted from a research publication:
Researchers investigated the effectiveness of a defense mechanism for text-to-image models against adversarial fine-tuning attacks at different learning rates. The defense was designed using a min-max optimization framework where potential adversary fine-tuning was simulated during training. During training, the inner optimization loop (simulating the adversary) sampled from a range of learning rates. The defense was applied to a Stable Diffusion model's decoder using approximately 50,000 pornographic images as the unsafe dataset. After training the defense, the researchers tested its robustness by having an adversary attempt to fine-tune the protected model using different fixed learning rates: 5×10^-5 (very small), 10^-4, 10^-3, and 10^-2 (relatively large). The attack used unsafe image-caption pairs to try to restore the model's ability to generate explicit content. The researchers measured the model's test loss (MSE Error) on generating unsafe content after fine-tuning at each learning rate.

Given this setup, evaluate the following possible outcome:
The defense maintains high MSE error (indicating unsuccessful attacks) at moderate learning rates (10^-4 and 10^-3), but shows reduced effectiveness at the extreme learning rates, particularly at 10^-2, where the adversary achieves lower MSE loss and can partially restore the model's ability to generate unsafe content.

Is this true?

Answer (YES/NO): NO